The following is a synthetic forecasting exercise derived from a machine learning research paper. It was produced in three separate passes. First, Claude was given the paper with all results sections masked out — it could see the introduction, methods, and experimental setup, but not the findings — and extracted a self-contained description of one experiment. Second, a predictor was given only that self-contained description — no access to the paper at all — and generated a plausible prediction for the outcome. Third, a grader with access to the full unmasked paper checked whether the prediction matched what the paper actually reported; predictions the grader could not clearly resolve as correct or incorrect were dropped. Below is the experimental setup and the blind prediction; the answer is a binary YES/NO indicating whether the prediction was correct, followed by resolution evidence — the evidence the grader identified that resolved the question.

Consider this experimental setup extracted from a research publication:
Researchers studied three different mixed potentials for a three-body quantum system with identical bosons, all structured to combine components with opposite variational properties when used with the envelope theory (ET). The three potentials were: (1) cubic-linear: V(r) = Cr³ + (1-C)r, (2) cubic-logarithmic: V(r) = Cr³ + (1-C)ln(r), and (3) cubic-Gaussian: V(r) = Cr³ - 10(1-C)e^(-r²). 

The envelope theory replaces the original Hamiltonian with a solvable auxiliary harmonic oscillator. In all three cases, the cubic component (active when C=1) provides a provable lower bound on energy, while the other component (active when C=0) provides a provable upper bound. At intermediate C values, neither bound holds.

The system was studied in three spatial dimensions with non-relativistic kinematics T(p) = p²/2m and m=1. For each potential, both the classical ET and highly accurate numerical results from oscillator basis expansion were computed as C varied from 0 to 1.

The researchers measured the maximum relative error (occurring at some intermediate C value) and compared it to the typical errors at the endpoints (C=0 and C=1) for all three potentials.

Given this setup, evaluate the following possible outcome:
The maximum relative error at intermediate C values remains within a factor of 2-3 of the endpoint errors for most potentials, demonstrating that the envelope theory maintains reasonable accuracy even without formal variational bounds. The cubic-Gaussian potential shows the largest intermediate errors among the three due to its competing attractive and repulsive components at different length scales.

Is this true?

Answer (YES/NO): NO